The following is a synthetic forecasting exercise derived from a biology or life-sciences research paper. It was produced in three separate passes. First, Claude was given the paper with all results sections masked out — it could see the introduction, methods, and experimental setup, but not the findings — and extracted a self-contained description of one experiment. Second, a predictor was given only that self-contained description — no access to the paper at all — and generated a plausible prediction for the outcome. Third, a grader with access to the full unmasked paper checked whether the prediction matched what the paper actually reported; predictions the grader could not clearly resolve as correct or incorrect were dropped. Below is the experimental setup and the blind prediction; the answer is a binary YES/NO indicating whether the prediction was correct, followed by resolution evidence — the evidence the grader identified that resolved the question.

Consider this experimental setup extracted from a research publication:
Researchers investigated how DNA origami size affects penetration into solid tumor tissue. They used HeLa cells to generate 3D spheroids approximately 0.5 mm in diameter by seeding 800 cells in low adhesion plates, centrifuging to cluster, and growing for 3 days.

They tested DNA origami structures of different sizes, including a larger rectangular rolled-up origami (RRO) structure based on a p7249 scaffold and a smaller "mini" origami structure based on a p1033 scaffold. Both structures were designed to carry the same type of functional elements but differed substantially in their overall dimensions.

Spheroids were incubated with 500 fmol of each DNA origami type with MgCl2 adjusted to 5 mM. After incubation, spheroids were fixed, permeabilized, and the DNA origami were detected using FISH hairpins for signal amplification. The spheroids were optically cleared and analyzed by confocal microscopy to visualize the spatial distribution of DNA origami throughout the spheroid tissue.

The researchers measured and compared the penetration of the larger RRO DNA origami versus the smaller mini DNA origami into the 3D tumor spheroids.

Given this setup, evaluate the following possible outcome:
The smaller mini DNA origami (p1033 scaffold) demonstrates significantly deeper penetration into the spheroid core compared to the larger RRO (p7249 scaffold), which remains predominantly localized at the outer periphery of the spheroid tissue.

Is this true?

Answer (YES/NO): YES